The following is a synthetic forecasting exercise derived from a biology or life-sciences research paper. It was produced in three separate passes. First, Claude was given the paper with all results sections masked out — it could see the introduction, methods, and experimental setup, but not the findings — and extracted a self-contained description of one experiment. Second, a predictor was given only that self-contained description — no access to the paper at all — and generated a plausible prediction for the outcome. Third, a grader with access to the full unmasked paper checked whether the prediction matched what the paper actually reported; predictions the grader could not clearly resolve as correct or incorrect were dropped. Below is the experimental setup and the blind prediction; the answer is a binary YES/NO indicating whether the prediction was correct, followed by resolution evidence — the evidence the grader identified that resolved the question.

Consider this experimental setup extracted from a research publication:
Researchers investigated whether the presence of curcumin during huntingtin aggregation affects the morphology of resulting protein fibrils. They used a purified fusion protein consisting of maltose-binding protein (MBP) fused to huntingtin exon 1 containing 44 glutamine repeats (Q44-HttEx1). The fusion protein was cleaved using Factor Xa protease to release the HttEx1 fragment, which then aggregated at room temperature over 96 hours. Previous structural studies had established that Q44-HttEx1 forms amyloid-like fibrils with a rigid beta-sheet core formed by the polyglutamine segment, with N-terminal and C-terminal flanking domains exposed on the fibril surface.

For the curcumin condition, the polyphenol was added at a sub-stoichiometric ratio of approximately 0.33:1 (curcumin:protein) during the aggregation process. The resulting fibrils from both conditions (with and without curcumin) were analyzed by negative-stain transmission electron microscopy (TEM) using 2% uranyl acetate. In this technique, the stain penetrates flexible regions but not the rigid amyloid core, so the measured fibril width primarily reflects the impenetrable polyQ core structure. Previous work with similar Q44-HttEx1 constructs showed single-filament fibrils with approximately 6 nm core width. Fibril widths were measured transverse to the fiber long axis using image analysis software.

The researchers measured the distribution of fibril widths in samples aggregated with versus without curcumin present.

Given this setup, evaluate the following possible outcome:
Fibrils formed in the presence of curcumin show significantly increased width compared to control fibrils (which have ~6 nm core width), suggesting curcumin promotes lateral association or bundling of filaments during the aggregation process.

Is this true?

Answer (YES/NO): NO